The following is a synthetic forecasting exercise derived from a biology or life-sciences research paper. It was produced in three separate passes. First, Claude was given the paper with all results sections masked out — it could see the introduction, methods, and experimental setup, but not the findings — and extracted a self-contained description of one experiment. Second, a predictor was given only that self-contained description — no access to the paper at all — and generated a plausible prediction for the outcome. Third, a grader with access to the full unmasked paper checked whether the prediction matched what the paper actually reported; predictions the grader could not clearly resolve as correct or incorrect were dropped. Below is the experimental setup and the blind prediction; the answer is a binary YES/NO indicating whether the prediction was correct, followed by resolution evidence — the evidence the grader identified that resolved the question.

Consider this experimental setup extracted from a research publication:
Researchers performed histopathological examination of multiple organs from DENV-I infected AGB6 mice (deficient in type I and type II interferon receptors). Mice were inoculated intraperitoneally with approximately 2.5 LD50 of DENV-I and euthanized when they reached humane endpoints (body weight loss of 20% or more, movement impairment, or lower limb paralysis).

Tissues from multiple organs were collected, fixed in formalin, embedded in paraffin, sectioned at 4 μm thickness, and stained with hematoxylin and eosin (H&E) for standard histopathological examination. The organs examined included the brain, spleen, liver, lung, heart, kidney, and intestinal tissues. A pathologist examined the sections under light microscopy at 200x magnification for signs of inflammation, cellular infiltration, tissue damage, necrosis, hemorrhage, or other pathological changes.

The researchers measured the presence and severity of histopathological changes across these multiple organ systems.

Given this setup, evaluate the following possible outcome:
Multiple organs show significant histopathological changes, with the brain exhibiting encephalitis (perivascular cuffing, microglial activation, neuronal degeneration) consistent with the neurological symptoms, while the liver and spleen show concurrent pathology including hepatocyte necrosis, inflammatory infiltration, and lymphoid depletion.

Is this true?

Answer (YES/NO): NO